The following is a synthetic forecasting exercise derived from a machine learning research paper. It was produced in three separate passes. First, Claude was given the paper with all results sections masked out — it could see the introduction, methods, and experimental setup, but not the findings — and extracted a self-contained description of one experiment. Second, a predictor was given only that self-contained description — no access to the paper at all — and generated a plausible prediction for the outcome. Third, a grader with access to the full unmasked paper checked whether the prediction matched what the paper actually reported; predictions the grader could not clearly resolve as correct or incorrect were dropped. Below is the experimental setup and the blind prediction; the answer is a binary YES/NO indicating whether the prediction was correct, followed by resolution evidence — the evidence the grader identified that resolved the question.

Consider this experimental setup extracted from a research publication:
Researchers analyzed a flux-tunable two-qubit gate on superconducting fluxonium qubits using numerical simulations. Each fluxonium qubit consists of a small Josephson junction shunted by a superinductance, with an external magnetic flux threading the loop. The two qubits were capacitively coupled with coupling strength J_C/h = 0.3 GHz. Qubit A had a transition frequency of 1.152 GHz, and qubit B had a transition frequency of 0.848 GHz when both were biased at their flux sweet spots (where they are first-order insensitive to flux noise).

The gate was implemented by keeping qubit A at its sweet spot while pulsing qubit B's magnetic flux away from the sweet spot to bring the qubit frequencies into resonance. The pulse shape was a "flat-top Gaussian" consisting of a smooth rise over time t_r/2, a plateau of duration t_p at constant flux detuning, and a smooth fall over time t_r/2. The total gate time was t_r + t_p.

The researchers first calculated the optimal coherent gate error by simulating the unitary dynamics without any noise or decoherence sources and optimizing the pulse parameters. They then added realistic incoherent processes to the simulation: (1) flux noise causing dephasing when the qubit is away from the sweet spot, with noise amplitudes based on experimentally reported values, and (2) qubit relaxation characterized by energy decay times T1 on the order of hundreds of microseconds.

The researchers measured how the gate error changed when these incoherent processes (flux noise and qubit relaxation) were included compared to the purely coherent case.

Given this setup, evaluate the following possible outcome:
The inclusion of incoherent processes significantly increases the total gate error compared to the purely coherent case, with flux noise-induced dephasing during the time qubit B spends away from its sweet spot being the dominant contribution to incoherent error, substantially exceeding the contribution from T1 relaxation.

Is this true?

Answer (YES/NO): NO